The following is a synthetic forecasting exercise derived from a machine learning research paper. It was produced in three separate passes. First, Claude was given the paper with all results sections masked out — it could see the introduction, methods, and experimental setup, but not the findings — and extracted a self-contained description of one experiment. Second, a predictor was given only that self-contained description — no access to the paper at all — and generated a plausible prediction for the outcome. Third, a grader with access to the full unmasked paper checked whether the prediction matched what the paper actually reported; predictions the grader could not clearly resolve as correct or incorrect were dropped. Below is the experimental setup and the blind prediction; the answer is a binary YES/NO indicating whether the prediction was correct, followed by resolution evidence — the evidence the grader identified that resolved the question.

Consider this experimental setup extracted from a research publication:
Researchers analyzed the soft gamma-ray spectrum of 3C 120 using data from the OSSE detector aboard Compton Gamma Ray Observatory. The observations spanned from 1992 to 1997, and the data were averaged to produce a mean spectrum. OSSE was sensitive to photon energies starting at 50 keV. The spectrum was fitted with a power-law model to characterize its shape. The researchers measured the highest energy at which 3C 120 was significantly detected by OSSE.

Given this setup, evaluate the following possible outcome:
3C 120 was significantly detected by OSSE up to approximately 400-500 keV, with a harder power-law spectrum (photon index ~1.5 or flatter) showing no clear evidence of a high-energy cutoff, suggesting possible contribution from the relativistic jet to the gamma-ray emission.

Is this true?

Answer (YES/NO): NO